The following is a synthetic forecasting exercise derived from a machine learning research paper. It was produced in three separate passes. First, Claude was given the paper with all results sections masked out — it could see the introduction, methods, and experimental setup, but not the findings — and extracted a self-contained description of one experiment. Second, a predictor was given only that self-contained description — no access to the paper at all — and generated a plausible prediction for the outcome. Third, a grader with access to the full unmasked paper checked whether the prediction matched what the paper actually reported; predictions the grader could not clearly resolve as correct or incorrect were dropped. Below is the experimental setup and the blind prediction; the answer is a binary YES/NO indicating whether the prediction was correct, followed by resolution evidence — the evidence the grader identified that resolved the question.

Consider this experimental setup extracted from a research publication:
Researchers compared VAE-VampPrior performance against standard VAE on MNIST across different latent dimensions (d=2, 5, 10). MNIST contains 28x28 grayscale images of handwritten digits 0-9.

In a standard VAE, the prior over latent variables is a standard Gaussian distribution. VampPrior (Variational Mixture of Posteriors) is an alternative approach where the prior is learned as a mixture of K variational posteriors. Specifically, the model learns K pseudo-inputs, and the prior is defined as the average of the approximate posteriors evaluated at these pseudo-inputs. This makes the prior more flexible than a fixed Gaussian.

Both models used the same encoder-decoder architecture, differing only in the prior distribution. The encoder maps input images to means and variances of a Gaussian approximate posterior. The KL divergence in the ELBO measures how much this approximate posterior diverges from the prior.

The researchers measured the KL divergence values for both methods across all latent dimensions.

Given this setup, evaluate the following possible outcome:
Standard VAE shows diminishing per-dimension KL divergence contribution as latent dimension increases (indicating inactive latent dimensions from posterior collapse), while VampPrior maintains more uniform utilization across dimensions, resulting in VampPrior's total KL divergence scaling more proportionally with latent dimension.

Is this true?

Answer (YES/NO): NO